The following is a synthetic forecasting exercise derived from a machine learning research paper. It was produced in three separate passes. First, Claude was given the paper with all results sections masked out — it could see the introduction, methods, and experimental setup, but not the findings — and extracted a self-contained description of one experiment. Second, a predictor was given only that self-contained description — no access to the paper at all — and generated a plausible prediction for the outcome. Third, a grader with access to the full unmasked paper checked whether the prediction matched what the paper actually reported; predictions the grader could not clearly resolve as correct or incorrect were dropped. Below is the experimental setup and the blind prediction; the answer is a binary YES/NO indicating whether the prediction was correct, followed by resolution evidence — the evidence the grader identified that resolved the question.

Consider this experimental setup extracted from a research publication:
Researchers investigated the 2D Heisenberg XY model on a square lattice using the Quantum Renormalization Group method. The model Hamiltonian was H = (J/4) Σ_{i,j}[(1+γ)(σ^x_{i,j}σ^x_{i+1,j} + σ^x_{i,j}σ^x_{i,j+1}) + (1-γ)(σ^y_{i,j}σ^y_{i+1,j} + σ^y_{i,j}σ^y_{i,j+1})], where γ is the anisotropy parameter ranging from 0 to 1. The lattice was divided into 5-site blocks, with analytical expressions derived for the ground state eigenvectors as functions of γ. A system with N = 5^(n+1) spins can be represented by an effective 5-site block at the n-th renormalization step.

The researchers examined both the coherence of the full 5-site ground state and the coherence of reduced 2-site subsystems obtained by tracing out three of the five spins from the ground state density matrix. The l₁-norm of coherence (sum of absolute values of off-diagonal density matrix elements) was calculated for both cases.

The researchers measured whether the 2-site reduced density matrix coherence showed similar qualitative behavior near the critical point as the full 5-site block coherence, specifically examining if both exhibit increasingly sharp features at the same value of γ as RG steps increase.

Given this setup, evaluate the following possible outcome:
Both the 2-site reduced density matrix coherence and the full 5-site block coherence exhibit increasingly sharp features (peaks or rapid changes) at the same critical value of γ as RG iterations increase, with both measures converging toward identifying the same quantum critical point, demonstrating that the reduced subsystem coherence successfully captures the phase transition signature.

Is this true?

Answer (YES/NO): YES